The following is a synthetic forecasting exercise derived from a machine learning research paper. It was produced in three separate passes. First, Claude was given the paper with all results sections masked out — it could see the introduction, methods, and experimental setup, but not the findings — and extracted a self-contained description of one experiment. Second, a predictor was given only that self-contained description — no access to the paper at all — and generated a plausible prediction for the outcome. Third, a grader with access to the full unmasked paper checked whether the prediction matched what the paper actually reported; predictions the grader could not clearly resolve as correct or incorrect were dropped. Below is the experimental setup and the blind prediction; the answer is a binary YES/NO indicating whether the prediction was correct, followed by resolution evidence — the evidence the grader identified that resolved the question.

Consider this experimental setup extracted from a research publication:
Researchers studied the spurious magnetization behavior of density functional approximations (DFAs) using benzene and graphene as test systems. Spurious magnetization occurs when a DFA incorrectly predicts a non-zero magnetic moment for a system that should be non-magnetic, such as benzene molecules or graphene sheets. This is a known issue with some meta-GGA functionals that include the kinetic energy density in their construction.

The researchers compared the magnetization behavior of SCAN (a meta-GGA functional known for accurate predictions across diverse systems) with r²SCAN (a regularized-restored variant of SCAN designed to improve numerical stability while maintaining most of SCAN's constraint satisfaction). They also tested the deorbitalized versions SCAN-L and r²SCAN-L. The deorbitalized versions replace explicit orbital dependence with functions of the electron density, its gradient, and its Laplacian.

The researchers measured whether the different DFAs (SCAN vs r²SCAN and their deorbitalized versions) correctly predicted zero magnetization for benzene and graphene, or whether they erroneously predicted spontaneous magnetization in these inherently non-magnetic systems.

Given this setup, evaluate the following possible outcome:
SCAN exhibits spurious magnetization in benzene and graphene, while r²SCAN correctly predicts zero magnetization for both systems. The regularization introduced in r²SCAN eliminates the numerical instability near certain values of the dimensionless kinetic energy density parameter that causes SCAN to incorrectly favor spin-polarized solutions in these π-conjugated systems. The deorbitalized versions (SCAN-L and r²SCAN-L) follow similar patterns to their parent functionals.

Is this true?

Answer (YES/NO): NO